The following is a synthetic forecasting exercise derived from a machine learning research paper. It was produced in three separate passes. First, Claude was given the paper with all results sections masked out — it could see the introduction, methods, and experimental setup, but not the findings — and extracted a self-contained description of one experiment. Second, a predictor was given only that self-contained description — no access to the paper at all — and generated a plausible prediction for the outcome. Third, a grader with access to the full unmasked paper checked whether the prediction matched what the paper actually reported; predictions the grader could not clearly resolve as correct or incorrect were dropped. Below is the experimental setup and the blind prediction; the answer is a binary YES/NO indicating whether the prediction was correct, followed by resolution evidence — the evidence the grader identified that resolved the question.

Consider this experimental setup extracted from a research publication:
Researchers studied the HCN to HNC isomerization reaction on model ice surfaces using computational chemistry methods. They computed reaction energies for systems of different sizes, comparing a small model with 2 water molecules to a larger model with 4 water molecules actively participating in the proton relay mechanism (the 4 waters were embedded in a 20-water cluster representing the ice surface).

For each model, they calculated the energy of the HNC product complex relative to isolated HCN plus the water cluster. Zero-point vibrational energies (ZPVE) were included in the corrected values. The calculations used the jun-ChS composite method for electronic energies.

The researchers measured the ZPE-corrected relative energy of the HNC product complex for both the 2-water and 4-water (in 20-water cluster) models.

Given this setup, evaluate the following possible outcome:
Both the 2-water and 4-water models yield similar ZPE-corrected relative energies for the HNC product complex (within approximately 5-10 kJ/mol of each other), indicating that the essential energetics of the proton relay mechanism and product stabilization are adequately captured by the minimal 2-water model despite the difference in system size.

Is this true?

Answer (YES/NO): NO